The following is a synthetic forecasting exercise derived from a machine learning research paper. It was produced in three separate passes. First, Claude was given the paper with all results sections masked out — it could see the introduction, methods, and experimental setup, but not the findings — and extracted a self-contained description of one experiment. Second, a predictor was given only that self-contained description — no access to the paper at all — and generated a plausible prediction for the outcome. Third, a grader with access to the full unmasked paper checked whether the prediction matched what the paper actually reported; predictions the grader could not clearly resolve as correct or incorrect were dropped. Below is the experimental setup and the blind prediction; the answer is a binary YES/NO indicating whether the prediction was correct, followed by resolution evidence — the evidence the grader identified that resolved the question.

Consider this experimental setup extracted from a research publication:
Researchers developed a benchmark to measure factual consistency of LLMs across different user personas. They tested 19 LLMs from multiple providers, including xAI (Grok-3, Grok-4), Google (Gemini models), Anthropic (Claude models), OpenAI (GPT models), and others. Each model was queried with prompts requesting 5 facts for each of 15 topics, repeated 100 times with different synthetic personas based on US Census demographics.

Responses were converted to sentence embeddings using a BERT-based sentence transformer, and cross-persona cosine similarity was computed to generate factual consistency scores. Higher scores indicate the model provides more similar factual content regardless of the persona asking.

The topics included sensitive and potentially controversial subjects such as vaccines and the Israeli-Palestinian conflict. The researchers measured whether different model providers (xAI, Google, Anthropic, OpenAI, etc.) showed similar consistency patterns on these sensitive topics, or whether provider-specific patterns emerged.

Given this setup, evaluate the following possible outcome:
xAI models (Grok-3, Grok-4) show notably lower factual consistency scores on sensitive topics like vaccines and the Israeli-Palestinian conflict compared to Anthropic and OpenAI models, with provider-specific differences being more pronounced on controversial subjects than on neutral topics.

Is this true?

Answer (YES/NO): NO